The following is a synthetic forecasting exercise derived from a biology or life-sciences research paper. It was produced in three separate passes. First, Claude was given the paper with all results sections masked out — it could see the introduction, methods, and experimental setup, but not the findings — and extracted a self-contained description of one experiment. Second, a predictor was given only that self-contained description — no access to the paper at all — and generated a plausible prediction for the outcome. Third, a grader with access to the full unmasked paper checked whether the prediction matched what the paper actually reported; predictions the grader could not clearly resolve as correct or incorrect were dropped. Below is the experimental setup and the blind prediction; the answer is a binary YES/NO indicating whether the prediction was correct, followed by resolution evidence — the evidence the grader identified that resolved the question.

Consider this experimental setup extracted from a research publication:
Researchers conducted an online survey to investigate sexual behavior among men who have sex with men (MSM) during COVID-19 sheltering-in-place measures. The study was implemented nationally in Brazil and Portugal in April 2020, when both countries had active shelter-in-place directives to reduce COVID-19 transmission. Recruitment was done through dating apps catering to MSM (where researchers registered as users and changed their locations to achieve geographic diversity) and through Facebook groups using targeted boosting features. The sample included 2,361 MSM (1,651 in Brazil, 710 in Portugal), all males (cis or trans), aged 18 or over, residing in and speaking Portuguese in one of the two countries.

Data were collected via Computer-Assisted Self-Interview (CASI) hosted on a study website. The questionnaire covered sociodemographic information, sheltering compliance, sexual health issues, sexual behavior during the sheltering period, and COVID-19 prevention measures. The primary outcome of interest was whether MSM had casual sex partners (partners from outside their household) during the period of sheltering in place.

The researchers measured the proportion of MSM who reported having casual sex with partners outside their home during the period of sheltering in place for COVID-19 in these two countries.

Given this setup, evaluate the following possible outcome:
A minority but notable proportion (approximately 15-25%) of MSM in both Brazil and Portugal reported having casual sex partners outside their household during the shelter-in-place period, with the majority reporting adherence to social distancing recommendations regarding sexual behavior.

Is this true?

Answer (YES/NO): NO